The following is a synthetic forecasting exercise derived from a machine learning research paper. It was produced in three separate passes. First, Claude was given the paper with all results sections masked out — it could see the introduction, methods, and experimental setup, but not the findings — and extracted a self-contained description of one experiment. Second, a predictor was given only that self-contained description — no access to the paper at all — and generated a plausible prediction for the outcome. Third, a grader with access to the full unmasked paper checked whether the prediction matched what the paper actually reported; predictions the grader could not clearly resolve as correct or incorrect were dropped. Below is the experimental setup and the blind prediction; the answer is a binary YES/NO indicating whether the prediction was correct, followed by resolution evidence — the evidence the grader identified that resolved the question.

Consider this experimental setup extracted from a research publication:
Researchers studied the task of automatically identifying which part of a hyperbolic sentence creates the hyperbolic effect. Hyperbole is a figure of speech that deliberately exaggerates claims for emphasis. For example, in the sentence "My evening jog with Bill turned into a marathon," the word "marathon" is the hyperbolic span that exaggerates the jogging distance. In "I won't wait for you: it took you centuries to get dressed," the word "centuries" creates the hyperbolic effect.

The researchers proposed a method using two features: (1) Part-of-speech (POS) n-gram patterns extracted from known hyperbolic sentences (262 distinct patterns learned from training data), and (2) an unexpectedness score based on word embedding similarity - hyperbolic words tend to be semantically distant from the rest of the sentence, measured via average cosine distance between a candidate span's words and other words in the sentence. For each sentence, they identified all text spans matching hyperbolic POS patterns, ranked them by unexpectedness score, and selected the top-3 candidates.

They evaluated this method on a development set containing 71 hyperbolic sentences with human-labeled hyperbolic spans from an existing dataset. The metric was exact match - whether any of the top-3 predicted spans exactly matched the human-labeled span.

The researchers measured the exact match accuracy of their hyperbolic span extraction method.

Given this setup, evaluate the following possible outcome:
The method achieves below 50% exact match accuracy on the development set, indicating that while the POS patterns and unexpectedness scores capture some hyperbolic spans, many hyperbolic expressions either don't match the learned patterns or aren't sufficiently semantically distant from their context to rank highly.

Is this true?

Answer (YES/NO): NO